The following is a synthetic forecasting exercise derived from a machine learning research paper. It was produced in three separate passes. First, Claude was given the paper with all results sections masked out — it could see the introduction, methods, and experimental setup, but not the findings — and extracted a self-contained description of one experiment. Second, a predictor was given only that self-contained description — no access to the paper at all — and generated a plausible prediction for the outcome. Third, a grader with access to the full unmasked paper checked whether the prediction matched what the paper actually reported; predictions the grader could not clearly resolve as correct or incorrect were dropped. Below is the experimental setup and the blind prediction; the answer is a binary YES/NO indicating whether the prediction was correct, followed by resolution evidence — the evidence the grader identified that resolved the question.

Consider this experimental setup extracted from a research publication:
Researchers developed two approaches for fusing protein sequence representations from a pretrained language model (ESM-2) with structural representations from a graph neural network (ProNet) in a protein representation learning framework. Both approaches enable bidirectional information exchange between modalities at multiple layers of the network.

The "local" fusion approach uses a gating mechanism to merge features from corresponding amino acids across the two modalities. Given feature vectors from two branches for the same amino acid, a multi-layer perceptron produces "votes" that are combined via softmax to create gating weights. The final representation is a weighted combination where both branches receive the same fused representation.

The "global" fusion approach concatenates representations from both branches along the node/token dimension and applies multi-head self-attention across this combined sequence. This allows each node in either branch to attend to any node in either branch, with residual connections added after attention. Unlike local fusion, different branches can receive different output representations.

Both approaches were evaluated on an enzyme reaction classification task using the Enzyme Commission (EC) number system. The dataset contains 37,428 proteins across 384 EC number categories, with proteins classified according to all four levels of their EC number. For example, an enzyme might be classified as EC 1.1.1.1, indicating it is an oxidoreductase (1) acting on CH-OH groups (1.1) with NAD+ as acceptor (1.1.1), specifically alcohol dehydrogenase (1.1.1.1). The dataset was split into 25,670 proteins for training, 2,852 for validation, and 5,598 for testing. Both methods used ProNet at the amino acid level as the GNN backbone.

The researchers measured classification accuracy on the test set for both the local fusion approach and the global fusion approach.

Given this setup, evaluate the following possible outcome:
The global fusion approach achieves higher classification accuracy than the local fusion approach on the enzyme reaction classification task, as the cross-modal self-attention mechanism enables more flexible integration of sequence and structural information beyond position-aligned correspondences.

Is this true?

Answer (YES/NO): NO